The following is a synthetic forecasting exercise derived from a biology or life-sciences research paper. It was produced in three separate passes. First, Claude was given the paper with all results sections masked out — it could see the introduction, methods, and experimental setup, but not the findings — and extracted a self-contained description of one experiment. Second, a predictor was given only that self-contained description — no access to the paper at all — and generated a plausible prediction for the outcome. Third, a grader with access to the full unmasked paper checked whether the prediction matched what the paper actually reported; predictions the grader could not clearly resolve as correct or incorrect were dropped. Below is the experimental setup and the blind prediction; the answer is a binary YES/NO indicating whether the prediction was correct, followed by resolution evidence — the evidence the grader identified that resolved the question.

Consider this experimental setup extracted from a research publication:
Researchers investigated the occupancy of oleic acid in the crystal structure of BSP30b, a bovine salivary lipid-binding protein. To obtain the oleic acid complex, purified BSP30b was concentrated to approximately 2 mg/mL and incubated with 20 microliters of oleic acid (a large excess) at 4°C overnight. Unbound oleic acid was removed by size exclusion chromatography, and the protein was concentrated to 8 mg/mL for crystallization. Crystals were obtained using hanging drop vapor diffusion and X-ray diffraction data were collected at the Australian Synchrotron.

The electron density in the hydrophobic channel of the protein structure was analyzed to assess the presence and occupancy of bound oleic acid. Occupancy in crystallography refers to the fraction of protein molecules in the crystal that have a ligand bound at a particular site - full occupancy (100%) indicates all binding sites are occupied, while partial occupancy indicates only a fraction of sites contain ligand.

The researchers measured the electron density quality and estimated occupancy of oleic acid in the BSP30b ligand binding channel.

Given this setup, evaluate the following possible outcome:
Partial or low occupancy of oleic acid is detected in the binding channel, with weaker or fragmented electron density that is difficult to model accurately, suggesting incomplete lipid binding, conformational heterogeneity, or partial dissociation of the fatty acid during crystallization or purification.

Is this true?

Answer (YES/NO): YES